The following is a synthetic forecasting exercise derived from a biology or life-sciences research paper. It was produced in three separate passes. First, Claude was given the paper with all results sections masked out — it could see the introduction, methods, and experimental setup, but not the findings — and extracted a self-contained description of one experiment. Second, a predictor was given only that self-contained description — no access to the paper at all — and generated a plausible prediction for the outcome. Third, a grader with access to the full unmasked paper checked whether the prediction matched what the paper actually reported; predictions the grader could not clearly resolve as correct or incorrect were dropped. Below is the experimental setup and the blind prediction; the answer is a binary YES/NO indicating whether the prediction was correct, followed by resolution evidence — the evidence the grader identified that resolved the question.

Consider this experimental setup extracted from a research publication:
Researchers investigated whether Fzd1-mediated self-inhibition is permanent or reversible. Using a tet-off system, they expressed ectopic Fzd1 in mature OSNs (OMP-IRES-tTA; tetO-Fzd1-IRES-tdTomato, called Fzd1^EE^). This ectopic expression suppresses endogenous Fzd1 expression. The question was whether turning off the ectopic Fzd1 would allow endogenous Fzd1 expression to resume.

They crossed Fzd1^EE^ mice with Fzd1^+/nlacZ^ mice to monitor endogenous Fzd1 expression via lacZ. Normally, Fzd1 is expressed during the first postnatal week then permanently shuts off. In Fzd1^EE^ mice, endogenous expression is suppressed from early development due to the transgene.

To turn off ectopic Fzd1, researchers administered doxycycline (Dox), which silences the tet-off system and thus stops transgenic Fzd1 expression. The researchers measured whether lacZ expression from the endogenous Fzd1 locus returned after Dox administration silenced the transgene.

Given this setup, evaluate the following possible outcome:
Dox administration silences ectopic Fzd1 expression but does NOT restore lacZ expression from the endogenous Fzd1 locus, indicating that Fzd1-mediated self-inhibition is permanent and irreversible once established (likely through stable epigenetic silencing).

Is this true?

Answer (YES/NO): YES